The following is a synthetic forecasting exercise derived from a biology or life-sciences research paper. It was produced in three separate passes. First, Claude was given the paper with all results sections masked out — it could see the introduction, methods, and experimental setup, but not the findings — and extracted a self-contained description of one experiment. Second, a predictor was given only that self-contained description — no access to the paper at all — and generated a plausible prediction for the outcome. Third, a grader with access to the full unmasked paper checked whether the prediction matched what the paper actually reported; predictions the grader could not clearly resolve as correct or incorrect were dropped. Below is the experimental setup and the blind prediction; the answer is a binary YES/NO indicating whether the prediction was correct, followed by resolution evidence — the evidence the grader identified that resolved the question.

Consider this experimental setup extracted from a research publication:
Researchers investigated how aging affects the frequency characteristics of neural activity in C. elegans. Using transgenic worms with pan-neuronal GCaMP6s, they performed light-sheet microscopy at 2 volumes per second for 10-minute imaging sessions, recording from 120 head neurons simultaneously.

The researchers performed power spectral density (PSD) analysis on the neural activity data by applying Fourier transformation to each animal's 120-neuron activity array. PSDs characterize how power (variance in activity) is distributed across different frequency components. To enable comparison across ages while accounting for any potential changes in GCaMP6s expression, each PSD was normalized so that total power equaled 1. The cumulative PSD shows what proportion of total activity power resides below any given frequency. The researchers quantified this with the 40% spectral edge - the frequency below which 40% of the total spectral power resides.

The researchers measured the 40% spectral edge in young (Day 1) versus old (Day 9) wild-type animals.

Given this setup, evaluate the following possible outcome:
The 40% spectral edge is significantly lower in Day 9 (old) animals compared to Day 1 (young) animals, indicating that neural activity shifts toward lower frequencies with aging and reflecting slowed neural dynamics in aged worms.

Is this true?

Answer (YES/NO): NO